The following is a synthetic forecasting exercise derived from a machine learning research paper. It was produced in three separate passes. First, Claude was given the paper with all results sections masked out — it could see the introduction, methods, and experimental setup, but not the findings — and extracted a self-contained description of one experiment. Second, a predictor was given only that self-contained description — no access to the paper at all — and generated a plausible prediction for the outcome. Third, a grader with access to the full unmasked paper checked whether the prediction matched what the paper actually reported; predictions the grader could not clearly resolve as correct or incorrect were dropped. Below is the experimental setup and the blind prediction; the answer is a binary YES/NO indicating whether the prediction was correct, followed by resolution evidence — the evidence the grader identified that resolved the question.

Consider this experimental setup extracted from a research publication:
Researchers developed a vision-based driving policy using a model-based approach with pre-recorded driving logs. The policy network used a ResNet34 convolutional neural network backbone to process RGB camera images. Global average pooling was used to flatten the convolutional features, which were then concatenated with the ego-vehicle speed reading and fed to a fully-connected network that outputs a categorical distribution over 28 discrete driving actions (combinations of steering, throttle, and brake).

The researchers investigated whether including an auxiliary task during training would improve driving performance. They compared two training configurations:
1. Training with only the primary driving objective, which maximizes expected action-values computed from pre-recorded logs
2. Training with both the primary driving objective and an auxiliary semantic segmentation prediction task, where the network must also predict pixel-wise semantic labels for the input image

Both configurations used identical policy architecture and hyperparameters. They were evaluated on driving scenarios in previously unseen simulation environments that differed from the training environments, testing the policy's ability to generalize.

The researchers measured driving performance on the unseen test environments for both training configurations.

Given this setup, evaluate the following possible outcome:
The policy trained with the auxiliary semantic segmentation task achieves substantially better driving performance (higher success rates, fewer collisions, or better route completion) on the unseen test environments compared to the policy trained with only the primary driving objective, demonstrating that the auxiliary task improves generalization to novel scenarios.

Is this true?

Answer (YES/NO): YES